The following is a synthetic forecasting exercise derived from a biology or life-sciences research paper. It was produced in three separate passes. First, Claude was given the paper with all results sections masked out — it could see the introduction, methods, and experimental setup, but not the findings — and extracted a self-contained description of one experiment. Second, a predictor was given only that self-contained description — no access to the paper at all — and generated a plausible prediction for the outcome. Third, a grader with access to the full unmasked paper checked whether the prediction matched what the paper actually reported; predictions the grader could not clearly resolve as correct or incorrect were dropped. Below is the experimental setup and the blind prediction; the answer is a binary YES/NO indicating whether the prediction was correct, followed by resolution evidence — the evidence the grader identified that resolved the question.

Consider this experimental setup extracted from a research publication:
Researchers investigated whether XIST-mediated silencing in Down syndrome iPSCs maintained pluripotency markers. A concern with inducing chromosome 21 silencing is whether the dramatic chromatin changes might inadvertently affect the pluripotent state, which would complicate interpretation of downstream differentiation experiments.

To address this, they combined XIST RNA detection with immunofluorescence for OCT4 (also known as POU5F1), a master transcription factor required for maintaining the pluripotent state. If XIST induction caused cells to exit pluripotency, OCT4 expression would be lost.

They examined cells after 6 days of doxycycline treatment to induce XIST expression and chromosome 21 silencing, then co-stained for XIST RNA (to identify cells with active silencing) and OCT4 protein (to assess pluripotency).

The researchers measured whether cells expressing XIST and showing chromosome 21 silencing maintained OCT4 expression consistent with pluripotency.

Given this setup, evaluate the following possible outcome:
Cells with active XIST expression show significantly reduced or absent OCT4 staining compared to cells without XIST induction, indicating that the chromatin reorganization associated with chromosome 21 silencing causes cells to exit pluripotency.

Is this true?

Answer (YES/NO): NO